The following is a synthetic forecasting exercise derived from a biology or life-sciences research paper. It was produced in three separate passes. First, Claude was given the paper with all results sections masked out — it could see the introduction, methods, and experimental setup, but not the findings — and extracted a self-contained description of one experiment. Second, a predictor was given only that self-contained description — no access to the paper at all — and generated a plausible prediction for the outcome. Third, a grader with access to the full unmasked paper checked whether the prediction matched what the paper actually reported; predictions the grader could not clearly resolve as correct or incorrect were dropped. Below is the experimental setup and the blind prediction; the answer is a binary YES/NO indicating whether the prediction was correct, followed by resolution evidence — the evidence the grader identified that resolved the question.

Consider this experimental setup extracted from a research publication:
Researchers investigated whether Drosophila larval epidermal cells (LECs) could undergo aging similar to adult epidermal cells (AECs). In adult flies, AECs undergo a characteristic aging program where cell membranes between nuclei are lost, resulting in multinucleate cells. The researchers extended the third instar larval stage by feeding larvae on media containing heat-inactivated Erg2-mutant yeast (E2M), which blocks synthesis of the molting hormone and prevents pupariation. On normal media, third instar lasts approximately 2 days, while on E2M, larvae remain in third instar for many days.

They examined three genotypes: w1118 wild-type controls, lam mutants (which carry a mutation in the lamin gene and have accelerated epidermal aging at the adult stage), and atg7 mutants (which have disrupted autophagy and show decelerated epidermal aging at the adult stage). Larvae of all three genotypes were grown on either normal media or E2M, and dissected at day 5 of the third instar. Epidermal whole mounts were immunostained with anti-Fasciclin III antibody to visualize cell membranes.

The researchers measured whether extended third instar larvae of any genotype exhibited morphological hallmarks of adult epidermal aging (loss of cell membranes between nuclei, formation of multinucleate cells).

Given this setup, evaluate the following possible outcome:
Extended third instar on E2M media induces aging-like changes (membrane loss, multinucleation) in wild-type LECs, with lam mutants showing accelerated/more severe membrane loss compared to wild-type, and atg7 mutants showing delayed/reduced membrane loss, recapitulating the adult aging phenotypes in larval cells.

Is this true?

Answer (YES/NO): NO